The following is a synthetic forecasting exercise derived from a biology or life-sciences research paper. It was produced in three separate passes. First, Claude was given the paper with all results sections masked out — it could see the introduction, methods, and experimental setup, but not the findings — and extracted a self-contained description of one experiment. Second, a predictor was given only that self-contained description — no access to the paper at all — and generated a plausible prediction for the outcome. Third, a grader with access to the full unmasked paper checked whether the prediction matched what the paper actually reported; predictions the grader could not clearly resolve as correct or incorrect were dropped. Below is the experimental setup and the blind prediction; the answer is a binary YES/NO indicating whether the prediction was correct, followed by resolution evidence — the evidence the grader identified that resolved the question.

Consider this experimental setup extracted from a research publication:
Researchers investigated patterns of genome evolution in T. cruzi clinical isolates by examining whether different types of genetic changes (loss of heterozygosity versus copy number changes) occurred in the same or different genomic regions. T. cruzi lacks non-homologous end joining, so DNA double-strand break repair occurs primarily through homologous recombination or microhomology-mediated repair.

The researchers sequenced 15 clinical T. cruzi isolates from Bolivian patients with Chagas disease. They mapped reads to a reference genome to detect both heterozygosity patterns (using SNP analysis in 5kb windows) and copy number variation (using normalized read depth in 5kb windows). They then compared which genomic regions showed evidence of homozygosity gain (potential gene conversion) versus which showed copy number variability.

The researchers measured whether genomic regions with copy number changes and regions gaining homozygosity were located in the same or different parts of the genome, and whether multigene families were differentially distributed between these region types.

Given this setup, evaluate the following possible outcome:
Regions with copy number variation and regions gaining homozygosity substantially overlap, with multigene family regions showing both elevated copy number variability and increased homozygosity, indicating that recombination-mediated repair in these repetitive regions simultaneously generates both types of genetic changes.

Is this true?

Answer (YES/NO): NO